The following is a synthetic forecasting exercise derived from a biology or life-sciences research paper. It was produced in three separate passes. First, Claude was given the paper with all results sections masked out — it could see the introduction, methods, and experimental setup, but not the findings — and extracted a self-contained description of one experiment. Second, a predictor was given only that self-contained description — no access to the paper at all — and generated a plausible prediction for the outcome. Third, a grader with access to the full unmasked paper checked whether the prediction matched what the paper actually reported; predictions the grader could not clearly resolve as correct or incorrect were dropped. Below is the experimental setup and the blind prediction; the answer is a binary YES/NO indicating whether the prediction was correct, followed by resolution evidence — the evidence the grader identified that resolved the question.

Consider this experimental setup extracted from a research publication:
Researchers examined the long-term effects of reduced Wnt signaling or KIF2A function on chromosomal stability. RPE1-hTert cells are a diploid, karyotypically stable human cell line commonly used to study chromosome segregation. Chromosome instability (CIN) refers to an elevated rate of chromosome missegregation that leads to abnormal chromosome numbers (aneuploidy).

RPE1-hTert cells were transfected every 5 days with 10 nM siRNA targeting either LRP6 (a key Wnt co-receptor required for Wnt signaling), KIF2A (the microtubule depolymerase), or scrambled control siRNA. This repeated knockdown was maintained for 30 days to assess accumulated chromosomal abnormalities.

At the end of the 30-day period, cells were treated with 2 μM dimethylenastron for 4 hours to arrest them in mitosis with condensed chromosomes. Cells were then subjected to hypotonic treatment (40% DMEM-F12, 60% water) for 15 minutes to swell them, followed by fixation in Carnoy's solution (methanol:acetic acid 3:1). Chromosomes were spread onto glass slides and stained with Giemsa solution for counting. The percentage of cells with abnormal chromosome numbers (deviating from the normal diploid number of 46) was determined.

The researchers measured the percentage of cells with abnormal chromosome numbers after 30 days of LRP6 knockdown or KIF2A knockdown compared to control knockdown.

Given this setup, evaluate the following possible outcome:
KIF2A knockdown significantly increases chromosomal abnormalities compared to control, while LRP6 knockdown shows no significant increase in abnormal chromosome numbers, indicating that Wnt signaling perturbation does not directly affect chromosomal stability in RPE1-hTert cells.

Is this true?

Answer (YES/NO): NO